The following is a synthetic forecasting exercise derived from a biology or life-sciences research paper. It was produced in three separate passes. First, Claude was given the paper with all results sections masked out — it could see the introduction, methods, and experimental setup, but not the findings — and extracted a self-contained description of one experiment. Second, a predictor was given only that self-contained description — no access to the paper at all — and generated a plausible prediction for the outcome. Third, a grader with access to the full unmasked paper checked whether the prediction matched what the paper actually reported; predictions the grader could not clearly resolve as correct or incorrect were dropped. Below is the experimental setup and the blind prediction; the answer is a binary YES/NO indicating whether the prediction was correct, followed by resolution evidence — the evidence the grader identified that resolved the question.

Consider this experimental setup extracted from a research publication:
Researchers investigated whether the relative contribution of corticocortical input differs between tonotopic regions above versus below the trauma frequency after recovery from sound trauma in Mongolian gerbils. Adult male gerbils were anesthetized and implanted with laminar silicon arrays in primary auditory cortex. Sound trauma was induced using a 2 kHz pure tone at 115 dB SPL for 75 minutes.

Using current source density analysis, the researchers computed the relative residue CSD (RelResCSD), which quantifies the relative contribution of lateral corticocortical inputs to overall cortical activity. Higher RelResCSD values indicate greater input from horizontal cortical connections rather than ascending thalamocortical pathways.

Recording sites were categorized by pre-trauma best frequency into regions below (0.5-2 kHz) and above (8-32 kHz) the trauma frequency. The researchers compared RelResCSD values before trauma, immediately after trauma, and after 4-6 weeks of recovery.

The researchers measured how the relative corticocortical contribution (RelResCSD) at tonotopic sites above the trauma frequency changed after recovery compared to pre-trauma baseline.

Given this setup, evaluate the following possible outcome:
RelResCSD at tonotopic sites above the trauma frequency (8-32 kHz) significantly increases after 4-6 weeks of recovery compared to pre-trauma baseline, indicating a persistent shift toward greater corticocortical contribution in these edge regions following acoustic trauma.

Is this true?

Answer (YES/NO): NO